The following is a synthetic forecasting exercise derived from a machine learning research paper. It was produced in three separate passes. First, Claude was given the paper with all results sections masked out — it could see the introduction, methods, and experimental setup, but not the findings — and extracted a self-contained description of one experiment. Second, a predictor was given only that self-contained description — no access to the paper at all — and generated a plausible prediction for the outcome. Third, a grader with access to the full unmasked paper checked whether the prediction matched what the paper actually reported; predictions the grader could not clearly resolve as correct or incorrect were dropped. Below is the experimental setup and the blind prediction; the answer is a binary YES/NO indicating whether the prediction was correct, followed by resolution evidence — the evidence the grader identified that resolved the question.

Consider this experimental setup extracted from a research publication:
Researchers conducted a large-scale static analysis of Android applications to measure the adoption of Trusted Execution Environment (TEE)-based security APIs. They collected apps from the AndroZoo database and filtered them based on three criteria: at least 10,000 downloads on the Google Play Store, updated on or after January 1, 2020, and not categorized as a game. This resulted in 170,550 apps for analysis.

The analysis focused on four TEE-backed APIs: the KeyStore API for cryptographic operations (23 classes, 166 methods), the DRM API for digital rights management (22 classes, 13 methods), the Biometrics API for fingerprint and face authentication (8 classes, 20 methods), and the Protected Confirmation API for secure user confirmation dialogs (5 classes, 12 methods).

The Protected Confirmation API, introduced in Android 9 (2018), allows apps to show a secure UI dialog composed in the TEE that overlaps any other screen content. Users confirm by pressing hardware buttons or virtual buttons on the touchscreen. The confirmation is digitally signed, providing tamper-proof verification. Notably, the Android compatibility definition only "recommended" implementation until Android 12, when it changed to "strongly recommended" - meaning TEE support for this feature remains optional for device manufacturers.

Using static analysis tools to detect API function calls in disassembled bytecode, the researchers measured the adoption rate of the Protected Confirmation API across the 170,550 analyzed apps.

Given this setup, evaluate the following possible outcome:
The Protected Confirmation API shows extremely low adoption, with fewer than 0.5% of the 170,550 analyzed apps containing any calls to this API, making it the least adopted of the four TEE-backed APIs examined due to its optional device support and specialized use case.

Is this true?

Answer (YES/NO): YES